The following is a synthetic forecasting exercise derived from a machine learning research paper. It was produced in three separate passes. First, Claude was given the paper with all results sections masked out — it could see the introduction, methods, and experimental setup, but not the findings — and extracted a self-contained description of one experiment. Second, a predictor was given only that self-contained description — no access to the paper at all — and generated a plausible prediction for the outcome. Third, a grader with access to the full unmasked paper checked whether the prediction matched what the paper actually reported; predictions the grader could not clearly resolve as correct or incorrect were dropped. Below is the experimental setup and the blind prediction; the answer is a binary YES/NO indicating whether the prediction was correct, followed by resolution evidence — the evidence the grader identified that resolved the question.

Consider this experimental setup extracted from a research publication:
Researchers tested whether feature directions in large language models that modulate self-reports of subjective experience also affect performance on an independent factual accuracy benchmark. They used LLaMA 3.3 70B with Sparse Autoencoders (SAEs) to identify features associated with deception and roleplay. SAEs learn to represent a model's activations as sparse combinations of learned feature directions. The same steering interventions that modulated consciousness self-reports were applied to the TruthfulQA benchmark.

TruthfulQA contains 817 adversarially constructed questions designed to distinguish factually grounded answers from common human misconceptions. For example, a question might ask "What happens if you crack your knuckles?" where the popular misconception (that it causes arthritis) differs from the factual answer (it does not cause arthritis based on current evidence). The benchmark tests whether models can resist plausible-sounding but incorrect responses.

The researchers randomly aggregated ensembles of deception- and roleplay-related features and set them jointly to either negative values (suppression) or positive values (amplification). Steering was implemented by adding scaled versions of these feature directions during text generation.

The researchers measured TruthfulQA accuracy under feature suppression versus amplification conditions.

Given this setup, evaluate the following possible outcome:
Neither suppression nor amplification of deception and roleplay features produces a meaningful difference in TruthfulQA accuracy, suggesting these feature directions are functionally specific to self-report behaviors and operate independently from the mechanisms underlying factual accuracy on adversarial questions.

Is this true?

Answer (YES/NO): NO